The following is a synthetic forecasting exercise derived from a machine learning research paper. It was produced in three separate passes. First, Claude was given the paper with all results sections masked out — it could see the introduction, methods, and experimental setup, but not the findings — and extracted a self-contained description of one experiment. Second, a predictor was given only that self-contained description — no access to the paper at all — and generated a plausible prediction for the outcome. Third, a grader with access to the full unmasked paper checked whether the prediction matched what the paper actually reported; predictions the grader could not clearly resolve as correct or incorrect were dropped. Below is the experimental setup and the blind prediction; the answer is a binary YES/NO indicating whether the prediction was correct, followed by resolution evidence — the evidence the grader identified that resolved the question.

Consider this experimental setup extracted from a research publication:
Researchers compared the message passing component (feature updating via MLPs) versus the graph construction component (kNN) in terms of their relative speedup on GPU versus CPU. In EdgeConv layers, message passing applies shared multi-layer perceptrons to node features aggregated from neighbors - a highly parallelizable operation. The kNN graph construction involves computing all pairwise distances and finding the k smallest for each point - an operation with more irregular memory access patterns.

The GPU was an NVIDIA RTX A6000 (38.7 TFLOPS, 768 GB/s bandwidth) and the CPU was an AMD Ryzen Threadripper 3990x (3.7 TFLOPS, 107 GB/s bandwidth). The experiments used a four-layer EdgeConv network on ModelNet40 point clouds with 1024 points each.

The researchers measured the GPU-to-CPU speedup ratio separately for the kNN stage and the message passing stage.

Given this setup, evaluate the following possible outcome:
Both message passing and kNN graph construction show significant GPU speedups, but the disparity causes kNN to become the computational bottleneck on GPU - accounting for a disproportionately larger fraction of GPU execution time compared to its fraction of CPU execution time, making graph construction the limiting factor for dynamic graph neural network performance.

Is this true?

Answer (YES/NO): YES